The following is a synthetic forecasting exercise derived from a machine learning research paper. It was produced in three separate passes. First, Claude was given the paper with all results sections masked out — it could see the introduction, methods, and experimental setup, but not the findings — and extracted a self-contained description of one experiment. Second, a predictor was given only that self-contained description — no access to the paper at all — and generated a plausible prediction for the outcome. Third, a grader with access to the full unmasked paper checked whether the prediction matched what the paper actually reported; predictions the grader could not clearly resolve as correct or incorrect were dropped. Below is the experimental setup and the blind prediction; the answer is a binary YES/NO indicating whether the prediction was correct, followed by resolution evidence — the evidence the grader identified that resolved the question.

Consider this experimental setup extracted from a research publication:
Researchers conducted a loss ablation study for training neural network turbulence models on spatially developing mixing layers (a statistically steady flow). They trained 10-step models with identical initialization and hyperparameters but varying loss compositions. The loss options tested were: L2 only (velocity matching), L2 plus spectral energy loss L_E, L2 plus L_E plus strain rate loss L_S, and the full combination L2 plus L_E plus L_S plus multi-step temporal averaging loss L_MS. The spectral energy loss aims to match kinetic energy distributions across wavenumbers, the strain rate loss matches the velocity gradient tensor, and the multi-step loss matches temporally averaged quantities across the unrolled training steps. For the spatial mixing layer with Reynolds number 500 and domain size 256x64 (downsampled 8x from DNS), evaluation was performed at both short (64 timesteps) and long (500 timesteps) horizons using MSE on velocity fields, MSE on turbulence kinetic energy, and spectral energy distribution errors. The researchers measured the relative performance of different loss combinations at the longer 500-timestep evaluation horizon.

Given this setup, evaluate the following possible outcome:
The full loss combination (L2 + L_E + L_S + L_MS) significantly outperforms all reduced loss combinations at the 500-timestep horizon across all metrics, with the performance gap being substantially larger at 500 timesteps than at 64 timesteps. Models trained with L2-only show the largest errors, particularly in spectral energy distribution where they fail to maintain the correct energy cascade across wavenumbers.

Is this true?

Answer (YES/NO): NO